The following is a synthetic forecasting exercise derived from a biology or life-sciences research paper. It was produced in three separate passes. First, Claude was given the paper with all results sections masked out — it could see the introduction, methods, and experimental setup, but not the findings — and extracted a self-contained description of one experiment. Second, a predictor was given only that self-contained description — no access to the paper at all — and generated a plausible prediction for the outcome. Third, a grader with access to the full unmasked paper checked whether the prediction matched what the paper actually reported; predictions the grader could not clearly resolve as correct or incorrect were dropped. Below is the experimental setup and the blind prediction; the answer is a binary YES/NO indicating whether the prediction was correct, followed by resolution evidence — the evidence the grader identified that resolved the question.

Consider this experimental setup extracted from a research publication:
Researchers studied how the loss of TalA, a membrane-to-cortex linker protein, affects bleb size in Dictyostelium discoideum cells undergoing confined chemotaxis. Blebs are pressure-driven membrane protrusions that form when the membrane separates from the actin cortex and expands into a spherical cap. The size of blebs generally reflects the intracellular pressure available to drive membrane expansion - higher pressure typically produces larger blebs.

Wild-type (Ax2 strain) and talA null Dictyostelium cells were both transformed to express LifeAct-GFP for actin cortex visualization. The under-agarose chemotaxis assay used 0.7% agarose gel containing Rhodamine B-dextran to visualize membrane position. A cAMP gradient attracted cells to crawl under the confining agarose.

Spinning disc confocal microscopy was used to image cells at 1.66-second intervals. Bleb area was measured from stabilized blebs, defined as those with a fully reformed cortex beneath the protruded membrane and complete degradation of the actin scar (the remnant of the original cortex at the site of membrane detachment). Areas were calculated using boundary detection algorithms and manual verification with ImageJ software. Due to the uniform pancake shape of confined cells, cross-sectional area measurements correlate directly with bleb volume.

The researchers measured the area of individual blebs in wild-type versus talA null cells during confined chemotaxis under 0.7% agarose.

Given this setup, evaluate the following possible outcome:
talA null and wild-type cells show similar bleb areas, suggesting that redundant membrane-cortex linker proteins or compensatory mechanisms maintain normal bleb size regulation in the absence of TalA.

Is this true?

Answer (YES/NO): NO